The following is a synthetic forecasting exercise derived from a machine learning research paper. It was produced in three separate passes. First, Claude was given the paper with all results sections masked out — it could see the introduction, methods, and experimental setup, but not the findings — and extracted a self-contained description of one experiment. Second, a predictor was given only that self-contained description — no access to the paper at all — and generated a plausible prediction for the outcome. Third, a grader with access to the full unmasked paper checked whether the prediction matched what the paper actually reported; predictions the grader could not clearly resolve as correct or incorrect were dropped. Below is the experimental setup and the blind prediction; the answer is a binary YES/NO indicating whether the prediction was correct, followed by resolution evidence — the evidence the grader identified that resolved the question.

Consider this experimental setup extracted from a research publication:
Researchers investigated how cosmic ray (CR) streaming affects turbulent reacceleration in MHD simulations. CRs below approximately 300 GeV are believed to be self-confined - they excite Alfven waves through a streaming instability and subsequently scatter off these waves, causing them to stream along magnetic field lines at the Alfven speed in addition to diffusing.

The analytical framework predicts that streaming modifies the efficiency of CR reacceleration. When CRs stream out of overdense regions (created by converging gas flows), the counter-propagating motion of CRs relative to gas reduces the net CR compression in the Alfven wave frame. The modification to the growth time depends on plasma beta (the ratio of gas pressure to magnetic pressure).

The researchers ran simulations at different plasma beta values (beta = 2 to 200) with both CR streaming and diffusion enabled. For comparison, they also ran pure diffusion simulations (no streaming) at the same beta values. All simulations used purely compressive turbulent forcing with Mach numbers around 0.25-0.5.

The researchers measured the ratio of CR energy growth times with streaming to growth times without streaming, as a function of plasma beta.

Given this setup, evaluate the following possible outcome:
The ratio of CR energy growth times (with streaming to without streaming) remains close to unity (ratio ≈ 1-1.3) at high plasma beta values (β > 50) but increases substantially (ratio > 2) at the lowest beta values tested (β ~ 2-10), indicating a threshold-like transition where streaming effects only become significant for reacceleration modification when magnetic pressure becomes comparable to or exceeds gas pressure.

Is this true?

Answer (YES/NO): NO